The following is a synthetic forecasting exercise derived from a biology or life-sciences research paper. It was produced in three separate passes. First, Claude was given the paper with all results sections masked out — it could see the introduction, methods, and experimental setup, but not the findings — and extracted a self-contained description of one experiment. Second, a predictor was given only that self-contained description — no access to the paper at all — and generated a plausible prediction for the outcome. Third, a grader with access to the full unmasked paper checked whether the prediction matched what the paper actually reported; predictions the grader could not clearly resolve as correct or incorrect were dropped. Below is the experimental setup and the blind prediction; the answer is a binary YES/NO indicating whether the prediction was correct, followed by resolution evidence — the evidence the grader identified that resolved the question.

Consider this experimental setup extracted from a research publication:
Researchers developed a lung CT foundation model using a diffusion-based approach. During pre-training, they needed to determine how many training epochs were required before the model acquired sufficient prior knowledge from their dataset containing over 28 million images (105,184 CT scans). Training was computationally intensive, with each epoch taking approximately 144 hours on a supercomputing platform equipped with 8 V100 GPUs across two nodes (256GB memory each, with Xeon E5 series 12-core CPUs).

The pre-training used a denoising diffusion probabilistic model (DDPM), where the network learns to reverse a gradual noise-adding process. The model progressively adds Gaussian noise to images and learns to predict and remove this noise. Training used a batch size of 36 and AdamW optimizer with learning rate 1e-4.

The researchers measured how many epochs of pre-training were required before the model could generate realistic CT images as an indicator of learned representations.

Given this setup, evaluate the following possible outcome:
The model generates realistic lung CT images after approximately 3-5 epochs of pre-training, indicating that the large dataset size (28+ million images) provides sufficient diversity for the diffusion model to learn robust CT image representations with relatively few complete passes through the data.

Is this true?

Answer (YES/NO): YES